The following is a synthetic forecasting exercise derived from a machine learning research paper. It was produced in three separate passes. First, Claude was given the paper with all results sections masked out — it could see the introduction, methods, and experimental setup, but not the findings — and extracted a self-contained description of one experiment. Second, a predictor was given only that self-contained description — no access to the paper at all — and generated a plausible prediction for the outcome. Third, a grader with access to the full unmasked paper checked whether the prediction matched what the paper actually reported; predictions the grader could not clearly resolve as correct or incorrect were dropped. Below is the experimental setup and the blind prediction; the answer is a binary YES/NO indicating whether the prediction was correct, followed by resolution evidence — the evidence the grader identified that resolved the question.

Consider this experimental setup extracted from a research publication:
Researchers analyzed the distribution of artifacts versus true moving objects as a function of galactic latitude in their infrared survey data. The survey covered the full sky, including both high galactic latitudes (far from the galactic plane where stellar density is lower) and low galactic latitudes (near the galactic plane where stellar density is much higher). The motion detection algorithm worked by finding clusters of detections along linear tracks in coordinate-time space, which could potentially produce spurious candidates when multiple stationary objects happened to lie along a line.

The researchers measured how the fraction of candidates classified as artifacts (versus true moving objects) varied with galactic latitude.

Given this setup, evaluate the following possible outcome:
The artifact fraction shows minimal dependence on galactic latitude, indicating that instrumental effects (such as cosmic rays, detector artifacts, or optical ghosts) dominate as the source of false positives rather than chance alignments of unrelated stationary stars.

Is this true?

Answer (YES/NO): NO